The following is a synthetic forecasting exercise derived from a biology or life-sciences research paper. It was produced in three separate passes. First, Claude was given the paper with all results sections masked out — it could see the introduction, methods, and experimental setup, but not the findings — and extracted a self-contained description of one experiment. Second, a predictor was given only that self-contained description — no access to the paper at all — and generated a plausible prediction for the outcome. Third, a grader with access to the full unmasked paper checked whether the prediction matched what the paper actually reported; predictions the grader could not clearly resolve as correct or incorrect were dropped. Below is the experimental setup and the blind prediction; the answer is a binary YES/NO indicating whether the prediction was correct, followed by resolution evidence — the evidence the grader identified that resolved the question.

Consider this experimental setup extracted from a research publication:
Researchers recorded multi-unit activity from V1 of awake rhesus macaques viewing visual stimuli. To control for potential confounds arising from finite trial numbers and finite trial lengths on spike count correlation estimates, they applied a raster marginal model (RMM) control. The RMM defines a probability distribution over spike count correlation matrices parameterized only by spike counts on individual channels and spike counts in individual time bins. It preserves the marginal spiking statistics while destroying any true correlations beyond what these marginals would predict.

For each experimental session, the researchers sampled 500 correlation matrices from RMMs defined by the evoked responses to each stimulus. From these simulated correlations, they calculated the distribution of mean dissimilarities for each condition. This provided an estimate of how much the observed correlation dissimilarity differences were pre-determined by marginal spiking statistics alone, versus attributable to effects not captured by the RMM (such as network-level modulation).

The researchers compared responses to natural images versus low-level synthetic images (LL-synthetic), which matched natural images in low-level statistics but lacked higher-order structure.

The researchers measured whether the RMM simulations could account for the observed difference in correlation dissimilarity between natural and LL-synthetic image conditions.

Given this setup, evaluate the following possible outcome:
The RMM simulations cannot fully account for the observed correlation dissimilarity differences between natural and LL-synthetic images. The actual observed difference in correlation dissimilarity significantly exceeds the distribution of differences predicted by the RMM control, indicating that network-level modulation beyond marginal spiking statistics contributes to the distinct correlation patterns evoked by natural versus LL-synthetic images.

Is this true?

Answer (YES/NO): YES